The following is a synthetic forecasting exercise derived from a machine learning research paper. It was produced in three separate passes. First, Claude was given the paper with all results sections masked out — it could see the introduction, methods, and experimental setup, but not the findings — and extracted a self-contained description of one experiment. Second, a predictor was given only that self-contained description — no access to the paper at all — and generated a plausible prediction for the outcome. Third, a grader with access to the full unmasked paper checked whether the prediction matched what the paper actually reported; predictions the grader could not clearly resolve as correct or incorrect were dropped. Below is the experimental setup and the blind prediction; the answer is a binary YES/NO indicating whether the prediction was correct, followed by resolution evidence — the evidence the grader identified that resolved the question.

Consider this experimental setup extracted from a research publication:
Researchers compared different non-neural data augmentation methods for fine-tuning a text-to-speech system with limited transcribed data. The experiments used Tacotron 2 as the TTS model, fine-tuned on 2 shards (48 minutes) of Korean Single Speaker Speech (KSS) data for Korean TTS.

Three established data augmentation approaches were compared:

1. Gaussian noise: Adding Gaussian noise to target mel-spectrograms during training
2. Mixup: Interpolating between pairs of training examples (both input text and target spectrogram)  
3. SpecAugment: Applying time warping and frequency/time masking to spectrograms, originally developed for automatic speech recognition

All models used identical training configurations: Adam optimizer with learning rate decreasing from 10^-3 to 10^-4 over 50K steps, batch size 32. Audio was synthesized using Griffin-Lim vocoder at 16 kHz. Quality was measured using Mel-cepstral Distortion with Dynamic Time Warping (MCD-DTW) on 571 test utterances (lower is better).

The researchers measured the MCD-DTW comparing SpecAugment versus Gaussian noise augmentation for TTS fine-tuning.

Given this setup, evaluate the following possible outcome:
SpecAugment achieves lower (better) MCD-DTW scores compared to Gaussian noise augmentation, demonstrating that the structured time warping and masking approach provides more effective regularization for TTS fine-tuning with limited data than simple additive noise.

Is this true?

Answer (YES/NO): YES